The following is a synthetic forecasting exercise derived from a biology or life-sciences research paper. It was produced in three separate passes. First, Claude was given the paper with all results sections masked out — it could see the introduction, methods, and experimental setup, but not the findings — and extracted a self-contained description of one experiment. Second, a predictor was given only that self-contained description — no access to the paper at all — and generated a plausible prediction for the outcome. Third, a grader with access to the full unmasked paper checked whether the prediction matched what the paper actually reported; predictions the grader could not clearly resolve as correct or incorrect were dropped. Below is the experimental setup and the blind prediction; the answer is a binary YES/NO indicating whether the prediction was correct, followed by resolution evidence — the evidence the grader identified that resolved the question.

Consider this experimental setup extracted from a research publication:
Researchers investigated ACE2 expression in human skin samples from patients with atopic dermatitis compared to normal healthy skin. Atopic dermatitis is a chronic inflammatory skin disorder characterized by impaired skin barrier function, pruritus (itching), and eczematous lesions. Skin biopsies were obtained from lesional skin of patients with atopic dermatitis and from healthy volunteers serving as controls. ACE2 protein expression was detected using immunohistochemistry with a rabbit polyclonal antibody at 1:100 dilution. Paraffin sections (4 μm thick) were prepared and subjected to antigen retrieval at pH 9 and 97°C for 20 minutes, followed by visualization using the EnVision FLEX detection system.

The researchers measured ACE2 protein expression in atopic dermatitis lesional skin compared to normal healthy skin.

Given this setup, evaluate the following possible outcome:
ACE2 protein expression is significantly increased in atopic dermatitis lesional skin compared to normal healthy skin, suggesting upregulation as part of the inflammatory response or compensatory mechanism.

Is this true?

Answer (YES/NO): YES